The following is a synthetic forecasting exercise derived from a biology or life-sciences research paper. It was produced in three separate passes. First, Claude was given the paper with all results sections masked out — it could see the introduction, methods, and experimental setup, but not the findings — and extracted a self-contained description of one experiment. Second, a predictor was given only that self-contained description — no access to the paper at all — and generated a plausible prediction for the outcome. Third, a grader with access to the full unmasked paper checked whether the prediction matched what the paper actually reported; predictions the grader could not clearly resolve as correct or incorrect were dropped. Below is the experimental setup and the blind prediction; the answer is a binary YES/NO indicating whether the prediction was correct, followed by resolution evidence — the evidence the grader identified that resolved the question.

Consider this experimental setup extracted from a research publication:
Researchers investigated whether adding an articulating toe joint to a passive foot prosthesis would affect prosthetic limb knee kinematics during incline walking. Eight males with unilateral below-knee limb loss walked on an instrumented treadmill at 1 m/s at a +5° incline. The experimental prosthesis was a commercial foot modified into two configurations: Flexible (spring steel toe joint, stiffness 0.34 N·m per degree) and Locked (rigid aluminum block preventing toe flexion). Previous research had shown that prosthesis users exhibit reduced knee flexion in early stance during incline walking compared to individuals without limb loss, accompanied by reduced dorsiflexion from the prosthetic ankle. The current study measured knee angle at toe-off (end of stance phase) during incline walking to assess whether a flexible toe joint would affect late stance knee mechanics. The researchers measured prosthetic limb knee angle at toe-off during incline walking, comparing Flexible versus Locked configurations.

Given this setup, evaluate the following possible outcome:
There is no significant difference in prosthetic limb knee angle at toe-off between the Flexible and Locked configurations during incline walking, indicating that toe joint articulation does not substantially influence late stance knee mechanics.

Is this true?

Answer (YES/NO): NO